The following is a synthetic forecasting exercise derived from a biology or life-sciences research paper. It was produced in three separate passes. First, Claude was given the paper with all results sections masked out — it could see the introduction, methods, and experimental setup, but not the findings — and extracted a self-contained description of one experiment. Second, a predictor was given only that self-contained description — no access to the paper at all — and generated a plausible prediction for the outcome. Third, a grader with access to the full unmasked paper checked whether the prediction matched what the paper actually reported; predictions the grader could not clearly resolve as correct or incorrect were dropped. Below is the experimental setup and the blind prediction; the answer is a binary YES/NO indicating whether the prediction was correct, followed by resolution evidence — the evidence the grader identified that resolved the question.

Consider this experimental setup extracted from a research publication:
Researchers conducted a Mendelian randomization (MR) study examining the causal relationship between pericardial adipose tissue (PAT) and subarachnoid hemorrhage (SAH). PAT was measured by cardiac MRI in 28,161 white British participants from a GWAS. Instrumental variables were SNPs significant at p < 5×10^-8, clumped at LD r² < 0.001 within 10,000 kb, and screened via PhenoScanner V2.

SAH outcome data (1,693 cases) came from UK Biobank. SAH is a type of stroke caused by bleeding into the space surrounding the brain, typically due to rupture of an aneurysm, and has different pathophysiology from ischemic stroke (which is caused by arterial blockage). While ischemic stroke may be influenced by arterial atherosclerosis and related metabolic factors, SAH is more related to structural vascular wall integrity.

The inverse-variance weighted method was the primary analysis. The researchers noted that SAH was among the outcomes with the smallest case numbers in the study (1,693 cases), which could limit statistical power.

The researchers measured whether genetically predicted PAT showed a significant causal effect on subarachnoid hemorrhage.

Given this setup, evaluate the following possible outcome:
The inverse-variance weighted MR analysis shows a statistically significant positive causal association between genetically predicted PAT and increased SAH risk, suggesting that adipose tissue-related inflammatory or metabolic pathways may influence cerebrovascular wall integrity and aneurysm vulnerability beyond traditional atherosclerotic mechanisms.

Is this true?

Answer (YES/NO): NO